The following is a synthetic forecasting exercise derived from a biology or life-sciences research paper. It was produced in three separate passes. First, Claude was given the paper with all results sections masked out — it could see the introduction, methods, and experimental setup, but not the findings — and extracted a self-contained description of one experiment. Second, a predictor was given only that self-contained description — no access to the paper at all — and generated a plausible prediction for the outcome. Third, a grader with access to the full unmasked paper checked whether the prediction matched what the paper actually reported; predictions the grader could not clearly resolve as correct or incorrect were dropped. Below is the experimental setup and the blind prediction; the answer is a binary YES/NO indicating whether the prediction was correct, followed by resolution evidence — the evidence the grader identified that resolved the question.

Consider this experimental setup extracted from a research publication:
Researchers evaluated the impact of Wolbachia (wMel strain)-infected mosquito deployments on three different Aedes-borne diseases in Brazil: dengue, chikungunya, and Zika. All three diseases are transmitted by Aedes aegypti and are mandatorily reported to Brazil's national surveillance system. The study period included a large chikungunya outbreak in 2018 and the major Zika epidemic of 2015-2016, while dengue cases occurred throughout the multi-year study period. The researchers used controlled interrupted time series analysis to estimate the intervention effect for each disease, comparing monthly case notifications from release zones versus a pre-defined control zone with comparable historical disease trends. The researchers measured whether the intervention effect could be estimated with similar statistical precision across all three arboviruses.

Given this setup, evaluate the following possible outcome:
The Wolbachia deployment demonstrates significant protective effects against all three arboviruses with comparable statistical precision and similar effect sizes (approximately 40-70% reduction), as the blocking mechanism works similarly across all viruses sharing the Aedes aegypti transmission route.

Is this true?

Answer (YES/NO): NO